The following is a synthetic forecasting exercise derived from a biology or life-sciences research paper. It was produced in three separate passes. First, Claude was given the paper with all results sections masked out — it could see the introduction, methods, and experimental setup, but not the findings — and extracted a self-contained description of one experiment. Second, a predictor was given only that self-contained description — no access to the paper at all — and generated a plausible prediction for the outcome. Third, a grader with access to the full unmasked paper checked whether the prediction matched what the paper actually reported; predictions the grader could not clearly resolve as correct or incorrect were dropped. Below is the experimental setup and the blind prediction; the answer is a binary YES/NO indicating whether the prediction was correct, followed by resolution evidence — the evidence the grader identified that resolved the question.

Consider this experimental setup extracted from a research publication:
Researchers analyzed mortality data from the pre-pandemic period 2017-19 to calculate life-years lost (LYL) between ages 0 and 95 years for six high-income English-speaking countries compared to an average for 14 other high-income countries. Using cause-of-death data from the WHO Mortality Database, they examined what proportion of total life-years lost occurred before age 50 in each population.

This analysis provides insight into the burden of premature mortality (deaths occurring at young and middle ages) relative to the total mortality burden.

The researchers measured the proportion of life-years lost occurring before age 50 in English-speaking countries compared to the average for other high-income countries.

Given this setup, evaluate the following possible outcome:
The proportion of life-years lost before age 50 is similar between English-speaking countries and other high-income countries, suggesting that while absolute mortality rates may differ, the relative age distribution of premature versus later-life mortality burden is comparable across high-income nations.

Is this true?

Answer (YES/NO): NO